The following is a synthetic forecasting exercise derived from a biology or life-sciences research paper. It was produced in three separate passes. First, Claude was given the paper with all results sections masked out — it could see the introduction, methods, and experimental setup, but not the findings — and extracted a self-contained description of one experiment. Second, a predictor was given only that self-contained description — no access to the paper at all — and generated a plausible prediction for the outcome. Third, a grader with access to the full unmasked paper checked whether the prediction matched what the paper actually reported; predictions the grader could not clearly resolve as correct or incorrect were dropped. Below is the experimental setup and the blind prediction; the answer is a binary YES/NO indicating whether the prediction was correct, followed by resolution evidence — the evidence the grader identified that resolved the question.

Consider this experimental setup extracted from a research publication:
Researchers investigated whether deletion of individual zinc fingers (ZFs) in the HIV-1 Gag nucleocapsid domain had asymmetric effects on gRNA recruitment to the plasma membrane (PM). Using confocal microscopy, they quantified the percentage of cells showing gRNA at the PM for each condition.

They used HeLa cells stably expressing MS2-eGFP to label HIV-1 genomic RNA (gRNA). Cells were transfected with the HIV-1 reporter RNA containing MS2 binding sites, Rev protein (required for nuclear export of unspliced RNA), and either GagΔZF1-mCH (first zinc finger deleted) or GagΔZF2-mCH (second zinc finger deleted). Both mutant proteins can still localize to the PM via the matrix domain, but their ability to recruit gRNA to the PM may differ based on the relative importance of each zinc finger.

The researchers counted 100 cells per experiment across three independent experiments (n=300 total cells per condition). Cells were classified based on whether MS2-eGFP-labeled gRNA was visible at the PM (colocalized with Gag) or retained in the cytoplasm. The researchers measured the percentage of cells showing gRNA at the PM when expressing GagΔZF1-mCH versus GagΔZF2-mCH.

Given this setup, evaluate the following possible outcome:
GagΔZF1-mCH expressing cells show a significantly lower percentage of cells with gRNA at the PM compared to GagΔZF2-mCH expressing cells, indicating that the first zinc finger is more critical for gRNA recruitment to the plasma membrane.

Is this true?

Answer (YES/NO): NO